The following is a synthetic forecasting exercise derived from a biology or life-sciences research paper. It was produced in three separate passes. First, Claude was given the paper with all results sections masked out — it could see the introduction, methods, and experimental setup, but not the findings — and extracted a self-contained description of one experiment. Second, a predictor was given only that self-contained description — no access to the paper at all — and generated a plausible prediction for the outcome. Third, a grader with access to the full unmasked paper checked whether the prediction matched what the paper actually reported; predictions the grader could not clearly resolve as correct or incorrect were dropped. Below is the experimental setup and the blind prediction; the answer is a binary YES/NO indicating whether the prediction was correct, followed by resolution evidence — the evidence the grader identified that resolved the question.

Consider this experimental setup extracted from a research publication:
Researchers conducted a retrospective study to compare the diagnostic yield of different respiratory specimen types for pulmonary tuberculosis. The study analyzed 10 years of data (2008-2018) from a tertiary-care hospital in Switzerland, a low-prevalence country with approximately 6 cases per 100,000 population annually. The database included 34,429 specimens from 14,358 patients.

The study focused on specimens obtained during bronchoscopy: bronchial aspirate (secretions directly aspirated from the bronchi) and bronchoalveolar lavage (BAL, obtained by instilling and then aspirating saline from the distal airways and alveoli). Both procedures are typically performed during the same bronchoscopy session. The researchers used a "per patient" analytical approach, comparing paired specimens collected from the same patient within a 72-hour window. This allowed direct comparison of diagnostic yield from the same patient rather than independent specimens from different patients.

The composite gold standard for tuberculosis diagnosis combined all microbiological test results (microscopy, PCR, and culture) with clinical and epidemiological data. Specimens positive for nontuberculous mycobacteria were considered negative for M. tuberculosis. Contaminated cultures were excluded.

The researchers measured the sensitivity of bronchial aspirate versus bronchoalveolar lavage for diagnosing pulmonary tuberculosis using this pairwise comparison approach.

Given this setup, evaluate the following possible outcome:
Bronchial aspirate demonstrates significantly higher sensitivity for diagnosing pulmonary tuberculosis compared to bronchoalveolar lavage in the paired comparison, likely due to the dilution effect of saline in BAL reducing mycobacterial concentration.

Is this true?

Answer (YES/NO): YES